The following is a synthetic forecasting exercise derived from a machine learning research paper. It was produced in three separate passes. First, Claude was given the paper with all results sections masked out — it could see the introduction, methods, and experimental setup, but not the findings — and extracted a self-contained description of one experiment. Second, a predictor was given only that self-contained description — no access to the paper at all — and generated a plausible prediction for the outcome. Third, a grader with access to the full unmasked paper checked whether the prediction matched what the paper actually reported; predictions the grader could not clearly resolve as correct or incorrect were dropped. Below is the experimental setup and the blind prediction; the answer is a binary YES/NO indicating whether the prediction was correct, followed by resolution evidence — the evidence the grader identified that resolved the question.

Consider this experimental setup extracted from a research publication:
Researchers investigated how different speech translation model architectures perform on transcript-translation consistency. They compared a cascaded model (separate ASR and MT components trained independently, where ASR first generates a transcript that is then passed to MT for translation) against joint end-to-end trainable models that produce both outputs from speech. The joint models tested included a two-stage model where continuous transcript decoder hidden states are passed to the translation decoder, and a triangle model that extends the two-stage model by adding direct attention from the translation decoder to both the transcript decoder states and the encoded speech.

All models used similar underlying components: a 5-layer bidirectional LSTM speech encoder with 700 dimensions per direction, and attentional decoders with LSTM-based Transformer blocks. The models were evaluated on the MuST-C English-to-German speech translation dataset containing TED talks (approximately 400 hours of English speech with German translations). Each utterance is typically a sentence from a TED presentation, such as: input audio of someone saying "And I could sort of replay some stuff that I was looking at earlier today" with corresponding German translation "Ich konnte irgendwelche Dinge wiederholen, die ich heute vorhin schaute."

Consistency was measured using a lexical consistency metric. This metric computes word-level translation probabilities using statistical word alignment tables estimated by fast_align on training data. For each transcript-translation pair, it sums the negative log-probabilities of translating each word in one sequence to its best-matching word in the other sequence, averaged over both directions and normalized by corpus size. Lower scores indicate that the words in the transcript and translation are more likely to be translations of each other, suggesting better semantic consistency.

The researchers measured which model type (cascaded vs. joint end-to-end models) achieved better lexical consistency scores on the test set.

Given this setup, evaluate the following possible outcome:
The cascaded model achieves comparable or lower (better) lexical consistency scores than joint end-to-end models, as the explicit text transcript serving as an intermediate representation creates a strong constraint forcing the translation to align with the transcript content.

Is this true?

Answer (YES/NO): NO